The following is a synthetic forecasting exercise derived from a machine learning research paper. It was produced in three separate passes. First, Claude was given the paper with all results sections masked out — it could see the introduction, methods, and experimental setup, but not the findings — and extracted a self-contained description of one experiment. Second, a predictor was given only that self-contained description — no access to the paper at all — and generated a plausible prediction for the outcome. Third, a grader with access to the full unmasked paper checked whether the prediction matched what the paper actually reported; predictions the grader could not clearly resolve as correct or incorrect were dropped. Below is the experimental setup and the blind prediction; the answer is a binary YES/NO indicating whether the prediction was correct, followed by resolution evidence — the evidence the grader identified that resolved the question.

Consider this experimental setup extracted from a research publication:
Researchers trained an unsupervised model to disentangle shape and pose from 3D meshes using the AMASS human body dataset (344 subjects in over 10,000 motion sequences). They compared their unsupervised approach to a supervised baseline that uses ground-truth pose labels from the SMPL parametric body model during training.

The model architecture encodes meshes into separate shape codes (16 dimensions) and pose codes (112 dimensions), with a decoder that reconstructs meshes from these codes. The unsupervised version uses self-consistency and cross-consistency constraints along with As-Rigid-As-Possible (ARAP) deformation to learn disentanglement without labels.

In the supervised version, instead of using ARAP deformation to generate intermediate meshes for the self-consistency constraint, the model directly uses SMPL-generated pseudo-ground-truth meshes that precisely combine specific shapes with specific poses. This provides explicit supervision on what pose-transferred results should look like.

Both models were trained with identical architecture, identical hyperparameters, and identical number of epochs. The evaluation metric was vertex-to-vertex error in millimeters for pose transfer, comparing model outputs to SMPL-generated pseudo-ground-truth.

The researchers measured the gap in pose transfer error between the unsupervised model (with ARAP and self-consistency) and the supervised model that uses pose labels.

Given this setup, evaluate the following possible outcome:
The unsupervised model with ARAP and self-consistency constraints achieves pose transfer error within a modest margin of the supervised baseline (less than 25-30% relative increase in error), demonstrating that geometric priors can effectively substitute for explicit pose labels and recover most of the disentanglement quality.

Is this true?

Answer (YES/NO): YES